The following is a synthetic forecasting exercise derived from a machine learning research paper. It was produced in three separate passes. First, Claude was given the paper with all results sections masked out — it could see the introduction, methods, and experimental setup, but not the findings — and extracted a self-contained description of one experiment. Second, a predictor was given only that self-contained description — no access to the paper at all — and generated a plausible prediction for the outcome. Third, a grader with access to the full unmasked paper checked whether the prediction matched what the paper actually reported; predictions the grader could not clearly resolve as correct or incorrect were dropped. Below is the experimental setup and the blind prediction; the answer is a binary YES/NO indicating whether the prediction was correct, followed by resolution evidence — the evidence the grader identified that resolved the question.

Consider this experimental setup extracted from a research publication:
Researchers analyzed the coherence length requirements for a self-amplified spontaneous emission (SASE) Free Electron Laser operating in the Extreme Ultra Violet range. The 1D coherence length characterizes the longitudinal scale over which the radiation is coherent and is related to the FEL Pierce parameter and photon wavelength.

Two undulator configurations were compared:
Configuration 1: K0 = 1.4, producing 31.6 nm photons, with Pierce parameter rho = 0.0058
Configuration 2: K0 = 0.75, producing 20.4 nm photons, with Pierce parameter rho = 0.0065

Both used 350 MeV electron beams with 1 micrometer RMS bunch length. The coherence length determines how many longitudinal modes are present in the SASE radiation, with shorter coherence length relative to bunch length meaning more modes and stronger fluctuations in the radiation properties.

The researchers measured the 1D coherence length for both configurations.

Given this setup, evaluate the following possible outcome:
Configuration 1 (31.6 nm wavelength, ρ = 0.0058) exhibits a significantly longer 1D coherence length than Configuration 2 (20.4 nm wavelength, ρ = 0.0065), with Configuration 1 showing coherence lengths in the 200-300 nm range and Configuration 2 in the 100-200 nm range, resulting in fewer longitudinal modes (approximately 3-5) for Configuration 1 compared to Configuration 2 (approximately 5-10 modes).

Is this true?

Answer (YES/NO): NO